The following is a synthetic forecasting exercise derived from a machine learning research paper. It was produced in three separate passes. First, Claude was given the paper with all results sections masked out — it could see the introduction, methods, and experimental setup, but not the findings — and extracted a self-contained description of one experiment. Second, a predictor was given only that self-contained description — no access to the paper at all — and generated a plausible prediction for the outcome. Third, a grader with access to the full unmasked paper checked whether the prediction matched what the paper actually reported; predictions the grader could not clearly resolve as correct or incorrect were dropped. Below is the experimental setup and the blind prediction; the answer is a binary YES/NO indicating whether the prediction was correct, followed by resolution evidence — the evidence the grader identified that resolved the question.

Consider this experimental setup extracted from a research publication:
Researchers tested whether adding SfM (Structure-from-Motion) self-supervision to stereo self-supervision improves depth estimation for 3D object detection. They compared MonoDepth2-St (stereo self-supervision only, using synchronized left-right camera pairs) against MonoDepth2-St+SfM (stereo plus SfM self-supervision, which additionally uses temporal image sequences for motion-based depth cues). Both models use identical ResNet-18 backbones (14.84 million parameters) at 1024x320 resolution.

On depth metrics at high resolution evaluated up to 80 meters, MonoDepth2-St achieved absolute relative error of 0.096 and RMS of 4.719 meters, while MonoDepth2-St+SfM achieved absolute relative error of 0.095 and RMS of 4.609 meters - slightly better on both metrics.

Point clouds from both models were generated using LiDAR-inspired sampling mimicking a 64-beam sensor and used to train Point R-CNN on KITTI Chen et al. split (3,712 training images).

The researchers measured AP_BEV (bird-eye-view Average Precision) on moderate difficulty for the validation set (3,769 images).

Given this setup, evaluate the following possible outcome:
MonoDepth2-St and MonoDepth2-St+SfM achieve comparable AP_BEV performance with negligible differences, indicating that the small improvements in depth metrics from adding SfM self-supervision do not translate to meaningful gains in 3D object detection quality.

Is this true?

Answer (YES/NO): NO